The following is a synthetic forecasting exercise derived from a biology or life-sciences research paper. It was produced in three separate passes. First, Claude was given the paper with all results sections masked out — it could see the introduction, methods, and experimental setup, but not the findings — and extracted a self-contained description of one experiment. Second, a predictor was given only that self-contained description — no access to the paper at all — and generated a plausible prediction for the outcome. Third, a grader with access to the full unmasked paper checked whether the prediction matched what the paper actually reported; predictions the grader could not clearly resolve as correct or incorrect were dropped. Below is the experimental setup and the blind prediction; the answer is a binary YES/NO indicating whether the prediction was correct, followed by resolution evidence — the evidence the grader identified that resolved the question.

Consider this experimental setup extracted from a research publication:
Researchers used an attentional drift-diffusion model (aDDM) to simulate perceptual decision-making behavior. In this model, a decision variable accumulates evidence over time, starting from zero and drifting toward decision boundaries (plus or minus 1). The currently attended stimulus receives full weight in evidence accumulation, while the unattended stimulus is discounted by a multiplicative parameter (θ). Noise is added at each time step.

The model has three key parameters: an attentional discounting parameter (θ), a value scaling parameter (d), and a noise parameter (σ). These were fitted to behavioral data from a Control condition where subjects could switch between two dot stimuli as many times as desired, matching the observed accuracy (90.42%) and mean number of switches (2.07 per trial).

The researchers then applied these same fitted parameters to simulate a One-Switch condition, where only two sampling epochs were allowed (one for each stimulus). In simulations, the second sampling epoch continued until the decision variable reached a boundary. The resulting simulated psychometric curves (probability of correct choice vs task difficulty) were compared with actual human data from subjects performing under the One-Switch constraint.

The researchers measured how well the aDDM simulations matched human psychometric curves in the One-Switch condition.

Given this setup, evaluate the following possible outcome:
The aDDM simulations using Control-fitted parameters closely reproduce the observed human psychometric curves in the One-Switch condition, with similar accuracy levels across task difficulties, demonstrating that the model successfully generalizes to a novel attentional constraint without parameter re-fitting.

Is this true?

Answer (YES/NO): NO